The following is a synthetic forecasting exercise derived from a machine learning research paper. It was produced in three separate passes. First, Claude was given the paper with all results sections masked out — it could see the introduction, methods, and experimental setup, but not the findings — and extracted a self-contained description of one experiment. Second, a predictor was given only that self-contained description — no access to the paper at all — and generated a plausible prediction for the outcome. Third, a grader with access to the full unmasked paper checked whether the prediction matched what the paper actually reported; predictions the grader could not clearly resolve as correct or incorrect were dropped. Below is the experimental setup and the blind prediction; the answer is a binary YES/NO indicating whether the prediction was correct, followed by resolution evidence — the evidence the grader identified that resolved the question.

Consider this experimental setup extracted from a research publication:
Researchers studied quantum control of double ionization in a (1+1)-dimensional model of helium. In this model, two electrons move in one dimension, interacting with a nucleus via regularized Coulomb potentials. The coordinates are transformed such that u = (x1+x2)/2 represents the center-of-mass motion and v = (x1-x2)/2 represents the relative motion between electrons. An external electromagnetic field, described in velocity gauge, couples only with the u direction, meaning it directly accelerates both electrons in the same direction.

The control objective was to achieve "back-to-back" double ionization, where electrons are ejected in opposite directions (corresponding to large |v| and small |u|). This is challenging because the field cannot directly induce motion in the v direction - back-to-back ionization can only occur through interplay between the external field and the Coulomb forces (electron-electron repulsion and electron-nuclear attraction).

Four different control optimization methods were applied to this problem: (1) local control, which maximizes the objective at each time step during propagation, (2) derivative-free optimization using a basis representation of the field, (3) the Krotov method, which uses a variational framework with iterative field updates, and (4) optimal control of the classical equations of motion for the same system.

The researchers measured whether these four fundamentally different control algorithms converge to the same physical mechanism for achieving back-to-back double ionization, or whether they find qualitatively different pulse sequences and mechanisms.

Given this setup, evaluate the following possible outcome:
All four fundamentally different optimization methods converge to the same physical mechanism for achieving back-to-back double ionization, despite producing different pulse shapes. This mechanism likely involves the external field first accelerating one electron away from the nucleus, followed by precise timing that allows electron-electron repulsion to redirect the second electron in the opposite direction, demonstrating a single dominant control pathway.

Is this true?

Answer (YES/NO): NO